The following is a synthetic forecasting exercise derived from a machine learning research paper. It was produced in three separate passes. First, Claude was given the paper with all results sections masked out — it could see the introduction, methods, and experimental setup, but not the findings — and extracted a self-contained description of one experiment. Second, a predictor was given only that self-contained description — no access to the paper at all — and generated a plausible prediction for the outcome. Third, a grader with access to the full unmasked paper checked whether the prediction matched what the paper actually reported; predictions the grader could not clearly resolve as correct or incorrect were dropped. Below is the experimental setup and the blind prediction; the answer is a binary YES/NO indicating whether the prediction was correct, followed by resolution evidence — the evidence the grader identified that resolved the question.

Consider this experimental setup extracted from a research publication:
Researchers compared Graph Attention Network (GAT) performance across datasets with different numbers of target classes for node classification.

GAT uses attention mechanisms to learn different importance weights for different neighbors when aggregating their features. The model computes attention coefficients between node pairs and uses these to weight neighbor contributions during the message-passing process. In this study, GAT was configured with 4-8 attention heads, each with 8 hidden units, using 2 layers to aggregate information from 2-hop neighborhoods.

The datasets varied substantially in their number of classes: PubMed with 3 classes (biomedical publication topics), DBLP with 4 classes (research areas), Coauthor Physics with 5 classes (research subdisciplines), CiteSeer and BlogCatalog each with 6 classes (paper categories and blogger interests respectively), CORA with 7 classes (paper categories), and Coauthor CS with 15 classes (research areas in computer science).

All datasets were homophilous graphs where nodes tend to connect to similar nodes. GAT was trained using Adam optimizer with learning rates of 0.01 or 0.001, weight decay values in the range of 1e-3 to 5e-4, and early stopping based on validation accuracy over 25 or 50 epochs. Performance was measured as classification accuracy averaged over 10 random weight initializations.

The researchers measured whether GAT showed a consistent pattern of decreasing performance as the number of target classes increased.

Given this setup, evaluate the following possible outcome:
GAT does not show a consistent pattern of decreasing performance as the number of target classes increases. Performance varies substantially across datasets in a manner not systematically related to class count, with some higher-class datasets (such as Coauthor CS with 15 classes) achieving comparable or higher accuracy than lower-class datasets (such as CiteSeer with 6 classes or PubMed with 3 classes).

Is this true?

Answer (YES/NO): YES